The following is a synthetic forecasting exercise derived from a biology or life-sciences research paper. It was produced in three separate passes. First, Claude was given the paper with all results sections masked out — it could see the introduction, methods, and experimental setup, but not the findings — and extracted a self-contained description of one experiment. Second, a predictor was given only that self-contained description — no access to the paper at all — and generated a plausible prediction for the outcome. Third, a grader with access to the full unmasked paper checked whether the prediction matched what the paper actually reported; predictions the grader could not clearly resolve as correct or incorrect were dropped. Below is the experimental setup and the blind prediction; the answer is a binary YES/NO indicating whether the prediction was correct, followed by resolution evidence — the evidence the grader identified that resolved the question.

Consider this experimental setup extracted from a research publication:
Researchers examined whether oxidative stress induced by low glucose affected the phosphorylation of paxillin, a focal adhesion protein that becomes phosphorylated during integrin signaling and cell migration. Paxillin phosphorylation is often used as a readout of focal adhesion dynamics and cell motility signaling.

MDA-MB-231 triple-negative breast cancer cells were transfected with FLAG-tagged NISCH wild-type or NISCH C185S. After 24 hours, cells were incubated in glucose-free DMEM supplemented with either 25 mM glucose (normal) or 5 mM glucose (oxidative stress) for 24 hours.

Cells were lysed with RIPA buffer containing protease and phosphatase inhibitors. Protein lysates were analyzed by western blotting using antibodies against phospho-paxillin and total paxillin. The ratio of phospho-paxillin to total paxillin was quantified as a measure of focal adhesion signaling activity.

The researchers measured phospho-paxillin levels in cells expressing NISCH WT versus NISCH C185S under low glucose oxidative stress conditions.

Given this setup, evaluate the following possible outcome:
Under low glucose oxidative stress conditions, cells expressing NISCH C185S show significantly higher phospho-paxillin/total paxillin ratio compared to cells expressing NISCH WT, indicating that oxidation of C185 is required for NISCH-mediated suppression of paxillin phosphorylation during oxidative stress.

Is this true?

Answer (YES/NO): NO